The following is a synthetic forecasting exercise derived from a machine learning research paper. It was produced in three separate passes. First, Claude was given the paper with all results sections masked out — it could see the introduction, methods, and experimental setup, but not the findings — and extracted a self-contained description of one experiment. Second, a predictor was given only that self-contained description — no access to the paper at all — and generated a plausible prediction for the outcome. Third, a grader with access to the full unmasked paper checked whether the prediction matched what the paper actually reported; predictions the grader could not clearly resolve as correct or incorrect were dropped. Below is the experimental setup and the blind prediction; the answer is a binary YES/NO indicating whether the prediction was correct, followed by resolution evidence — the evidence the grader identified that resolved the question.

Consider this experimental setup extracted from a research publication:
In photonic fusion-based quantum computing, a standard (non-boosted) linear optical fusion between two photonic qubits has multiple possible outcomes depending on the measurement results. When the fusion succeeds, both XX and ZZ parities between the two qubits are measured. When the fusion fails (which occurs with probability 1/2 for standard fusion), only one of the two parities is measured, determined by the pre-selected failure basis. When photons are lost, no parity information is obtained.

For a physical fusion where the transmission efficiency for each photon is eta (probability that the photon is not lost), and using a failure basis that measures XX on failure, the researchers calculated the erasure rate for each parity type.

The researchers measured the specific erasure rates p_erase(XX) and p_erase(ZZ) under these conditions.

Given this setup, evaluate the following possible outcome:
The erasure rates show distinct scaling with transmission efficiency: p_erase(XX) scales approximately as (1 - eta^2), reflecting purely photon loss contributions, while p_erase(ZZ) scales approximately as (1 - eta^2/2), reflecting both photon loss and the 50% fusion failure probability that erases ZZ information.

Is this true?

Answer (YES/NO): YES